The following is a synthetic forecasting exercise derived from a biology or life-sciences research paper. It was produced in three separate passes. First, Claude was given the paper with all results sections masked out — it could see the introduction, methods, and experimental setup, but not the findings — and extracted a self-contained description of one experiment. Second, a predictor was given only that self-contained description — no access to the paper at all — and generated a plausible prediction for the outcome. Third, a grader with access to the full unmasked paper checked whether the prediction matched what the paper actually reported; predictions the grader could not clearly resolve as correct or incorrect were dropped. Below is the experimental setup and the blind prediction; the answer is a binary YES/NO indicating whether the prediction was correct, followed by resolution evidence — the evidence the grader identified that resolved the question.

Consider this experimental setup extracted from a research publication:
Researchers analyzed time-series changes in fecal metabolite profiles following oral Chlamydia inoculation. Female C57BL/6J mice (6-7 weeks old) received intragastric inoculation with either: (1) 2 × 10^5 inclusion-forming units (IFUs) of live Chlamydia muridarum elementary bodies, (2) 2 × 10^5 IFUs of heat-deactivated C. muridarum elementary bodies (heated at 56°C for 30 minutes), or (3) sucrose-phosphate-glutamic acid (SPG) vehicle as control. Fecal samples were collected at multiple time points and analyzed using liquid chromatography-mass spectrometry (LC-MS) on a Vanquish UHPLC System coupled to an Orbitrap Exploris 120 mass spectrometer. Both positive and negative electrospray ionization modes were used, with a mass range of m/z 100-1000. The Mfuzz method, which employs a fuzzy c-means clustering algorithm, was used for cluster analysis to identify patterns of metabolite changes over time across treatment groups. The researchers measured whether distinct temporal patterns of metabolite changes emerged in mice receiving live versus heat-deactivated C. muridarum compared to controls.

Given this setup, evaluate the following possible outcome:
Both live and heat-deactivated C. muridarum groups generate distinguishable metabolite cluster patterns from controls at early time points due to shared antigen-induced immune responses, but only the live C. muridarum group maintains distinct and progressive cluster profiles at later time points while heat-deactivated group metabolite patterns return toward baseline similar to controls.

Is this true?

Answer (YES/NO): NO